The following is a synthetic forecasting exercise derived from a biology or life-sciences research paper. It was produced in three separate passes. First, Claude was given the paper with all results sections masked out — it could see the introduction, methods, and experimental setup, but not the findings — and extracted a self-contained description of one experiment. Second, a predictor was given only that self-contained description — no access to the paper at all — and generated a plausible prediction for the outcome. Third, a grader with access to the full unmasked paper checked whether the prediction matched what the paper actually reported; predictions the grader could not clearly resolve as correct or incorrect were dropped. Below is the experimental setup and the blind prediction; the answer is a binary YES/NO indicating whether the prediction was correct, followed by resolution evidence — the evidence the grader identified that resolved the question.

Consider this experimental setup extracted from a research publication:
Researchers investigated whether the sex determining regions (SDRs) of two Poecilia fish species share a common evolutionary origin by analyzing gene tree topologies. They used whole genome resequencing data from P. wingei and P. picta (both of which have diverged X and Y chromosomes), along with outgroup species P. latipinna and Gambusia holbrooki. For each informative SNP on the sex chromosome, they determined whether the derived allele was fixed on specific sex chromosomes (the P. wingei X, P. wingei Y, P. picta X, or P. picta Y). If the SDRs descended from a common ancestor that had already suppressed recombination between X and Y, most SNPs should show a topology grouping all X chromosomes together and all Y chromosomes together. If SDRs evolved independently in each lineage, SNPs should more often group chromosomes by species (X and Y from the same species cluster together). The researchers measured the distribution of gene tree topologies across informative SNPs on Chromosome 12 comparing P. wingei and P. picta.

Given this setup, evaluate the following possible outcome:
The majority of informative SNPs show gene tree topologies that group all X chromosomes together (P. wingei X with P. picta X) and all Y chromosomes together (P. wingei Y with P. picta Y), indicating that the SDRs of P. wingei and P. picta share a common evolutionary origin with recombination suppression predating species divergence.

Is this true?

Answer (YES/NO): NO